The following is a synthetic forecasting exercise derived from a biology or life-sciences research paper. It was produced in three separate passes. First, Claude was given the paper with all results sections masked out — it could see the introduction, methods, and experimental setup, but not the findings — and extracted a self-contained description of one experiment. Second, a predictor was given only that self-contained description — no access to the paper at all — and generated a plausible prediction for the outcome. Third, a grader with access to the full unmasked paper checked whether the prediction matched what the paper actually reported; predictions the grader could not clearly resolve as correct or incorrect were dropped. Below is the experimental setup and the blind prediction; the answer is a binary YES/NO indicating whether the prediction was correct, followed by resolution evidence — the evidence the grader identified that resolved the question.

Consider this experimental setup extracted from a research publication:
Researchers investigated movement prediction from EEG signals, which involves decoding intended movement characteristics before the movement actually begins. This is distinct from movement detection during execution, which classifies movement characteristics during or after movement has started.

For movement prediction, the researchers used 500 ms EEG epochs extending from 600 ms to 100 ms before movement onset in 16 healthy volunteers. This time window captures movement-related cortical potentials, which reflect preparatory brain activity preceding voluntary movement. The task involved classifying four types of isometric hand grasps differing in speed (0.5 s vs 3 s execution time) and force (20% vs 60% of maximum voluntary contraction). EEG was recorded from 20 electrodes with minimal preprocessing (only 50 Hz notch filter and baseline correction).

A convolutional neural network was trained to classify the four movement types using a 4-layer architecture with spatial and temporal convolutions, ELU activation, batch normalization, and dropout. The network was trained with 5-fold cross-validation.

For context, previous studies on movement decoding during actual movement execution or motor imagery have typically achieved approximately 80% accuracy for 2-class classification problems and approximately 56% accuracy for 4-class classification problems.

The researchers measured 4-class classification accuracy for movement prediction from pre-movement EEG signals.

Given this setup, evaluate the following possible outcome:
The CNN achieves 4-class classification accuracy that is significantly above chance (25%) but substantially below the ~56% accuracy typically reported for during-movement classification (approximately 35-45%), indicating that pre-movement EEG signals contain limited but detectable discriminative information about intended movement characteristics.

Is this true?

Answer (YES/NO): NO